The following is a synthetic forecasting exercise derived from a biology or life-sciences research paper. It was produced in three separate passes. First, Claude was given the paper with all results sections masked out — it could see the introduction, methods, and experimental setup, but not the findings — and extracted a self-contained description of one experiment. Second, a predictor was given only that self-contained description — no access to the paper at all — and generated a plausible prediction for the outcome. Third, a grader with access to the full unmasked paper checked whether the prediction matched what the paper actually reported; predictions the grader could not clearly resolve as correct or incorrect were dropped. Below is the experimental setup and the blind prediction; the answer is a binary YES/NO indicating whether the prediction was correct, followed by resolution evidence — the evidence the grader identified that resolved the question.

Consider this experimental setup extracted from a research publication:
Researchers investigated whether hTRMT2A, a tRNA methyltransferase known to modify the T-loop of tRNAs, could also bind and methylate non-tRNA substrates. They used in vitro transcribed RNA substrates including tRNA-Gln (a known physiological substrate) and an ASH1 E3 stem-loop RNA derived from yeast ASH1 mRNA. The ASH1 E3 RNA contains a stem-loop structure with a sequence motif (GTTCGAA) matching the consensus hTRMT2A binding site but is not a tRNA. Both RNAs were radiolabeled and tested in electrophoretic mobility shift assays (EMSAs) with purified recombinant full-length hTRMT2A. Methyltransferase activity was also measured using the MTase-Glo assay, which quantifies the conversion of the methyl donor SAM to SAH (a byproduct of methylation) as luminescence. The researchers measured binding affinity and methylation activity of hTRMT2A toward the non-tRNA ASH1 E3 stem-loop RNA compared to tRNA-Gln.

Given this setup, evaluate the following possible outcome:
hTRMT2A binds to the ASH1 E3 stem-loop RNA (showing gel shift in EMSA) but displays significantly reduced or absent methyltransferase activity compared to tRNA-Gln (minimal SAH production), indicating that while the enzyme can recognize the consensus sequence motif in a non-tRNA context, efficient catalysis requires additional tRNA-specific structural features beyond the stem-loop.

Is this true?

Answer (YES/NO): NO